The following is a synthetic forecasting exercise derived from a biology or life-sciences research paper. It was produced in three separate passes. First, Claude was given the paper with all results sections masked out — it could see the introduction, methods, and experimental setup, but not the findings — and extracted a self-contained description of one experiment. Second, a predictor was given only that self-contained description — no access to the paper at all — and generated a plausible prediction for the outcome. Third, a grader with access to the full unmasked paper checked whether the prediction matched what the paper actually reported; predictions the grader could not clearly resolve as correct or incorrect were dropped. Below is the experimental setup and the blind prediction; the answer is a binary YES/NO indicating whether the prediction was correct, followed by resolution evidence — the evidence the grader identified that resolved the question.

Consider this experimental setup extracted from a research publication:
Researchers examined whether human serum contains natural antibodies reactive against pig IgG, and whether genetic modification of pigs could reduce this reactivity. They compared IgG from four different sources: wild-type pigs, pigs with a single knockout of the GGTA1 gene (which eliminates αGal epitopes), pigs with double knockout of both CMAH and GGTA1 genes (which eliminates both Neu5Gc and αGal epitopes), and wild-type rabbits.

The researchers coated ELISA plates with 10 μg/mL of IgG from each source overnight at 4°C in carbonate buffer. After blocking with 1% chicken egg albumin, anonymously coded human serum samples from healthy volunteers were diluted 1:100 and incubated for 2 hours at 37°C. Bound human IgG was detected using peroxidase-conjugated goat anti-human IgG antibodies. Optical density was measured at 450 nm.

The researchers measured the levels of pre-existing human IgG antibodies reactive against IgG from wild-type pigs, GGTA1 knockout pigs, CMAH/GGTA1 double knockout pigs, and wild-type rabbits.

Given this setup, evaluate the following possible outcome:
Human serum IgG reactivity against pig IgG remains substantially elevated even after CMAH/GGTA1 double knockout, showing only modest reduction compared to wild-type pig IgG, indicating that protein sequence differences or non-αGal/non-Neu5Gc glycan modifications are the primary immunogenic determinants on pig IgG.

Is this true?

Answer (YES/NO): NO